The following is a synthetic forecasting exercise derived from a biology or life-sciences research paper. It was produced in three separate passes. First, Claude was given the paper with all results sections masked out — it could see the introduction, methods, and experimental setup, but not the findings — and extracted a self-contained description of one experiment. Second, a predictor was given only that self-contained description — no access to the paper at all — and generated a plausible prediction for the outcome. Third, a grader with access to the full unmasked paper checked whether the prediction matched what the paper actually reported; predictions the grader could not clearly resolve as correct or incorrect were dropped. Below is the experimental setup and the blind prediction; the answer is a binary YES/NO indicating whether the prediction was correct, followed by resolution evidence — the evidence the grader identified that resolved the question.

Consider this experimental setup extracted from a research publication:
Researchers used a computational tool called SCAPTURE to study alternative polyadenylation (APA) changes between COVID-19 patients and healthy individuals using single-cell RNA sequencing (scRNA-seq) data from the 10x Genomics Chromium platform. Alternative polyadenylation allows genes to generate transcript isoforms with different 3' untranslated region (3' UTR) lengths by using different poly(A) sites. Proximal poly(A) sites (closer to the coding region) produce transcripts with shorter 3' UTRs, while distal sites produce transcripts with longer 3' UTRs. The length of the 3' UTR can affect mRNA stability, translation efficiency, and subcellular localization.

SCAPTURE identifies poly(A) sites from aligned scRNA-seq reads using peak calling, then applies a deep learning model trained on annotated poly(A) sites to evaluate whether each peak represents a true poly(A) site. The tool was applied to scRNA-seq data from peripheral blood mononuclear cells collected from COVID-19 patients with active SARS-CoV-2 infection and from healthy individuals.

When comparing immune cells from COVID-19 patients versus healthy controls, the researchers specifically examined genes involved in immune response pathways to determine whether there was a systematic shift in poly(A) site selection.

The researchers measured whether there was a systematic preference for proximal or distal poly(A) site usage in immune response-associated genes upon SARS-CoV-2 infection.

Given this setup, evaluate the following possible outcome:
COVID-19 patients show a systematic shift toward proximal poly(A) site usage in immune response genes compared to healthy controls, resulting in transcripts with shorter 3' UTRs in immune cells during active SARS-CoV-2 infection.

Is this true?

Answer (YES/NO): YES